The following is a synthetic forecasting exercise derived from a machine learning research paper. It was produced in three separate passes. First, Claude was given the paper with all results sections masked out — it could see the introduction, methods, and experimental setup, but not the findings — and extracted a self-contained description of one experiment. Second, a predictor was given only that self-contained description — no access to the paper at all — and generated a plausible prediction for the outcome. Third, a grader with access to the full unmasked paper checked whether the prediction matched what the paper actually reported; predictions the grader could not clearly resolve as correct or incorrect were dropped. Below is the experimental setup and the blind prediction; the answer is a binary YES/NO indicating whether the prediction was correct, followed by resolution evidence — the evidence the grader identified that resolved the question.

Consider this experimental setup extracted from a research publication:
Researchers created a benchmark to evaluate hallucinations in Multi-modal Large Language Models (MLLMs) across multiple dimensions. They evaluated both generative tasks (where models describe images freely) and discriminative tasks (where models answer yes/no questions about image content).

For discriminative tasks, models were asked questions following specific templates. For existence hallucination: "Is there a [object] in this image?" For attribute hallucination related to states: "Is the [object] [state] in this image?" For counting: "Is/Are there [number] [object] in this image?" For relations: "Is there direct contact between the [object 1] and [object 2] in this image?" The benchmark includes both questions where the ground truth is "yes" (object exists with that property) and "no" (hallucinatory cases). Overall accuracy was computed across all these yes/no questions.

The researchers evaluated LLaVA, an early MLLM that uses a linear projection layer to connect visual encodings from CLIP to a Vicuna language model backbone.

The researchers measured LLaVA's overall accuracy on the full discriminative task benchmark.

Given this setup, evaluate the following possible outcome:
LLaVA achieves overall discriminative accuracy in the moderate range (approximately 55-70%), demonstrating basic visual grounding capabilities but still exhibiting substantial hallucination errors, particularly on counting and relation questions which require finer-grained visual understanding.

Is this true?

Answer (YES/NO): NO